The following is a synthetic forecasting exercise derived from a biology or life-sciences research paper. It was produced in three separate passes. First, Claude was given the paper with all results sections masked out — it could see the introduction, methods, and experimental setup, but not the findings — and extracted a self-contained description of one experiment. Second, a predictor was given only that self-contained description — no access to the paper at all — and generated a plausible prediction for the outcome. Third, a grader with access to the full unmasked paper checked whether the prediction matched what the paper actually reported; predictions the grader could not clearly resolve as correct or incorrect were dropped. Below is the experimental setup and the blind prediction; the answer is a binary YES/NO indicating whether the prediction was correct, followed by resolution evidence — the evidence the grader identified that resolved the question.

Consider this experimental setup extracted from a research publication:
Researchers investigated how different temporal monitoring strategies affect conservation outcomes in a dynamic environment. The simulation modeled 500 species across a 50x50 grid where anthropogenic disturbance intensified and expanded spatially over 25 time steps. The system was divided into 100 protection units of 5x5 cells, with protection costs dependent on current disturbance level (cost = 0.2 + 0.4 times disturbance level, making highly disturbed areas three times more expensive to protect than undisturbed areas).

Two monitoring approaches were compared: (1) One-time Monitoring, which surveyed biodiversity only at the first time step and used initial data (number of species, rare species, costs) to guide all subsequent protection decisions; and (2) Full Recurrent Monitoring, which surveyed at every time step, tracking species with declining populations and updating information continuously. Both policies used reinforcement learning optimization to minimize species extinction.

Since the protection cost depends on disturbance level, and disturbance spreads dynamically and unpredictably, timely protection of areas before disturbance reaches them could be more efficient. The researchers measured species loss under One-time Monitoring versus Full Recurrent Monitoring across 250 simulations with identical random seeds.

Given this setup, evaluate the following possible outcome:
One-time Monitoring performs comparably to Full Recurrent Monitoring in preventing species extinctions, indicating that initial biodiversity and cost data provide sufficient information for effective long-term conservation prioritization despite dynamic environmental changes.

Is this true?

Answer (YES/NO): NO